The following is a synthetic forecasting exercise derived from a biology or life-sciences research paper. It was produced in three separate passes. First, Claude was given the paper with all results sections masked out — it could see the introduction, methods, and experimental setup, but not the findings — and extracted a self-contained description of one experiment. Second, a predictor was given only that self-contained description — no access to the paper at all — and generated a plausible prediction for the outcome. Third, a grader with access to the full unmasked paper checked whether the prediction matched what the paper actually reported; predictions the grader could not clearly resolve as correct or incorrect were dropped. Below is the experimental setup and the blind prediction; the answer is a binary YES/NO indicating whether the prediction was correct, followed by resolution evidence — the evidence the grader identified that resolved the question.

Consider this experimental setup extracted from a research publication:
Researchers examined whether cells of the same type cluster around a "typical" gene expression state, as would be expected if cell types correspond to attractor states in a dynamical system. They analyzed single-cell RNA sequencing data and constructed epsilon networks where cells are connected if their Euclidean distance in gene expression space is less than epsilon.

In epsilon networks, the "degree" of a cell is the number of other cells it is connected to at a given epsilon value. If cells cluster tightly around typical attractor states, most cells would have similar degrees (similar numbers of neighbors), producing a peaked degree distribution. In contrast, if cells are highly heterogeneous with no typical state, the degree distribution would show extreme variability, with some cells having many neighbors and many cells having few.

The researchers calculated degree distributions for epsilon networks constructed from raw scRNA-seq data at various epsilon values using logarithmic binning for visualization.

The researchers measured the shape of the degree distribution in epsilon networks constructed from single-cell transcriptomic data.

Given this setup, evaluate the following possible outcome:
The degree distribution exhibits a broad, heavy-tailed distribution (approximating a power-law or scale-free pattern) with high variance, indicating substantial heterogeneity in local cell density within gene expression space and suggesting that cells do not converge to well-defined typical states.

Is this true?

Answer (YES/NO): YES